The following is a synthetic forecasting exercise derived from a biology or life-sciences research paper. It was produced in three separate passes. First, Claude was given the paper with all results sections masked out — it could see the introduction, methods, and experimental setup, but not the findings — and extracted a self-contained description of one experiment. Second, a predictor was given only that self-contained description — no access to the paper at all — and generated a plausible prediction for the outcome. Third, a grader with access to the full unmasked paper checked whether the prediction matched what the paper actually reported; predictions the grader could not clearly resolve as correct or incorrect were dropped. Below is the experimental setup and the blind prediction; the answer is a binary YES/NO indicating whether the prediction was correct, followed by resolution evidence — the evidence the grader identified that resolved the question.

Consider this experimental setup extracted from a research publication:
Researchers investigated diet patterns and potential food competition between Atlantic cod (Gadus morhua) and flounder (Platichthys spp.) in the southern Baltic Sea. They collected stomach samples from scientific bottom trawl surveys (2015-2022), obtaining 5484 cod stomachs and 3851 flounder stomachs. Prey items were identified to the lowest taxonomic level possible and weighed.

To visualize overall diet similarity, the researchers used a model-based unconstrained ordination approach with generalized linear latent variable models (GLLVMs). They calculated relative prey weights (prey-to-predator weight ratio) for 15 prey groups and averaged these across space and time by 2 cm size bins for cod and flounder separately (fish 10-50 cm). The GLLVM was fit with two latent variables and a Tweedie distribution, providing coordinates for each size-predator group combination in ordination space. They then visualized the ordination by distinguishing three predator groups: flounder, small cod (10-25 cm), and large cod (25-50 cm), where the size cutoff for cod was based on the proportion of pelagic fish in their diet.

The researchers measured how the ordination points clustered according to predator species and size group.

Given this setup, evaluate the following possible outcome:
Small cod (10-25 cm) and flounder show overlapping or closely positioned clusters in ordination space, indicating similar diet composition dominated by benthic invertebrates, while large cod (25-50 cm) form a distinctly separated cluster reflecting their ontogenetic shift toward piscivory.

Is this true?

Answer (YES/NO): NO